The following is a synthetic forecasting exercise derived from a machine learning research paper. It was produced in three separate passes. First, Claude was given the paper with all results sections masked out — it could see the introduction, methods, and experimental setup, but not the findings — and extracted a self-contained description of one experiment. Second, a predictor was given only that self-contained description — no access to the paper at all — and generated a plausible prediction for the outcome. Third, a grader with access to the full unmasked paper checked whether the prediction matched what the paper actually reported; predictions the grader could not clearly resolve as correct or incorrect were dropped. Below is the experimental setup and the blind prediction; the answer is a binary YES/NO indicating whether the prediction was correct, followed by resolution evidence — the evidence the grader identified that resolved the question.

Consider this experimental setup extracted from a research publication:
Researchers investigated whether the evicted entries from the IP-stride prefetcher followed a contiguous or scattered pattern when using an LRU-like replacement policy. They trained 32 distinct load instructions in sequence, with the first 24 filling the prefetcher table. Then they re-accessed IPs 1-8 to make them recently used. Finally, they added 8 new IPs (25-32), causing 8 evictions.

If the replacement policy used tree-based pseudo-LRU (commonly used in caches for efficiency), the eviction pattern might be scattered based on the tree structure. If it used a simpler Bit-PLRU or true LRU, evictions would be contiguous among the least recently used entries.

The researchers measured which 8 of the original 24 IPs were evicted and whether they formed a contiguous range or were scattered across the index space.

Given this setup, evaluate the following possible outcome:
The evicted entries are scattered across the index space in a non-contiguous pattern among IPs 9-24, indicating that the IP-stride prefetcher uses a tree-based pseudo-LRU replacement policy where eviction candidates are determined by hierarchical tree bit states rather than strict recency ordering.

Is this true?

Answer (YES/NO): NO